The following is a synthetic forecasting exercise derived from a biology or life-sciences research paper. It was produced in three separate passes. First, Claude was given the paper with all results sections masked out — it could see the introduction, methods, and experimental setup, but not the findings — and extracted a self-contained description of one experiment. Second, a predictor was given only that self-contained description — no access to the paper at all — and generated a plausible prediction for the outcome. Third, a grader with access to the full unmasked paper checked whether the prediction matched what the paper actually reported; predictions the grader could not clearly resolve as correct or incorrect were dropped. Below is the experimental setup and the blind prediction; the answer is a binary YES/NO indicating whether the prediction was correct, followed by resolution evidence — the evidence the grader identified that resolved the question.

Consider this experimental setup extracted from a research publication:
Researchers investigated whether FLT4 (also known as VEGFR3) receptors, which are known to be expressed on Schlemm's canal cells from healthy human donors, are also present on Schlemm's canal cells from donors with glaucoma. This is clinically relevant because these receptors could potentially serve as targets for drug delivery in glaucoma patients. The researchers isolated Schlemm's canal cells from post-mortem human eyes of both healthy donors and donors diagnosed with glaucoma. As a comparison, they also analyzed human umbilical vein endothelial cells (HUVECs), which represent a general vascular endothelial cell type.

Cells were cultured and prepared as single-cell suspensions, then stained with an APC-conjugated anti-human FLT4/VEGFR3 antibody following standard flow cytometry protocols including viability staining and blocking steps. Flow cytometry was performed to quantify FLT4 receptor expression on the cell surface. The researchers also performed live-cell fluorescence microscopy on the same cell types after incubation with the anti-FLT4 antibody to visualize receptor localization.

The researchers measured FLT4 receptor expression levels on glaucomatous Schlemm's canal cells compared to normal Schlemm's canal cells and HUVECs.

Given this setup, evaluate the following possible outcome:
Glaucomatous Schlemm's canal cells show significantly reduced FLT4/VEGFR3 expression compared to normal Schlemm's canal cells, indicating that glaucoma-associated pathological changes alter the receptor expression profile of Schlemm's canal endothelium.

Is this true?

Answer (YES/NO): NO